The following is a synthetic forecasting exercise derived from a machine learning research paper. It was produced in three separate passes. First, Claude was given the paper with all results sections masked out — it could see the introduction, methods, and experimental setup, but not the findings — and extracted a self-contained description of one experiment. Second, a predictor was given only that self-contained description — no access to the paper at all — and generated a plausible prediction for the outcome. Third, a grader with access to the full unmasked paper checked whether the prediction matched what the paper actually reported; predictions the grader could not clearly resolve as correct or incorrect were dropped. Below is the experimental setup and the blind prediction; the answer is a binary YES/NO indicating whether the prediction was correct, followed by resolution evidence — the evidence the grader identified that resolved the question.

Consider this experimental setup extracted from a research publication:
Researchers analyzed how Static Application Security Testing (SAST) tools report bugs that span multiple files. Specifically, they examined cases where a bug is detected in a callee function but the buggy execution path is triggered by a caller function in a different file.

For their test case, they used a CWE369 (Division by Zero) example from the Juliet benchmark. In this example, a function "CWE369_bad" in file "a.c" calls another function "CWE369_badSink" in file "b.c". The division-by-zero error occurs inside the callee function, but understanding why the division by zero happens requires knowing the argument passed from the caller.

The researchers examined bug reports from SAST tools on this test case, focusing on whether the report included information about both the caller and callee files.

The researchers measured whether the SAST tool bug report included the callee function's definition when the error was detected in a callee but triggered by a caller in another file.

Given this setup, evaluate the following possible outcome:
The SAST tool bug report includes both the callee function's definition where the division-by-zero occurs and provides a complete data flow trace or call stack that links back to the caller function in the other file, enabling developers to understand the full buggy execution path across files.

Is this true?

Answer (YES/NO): NO